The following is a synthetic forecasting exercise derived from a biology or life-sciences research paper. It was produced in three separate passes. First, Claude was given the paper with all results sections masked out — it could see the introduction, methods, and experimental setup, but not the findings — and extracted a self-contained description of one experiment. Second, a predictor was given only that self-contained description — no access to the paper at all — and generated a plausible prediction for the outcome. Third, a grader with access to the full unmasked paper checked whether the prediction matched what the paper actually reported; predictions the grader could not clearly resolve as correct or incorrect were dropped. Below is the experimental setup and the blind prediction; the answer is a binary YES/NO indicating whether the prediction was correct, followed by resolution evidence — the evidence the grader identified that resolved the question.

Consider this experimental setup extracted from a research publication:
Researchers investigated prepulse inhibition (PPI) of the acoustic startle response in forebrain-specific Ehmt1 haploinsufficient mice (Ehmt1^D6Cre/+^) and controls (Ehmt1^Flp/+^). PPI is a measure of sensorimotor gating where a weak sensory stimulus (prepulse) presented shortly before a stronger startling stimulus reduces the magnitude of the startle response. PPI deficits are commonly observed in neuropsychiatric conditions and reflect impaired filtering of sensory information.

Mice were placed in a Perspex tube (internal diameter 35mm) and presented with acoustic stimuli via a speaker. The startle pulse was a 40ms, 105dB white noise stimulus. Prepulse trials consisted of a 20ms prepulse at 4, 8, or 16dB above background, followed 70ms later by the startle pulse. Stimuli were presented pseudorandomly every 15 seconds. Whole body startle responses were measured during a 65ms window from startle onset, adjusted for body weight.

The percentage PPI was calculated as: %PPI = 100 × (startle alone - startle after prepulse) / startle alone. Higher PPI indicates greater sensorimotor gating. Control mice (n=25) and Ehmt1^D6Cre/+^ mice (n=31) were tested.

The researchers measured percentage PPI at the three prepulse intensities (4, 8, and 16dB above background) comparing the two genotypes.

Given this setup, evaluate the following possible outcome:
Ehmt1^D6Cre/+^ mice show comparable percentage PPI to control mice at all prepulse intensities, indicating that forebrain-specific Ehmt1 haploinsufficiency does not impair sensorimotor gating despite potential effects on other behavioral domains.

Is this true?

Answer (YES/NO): NO